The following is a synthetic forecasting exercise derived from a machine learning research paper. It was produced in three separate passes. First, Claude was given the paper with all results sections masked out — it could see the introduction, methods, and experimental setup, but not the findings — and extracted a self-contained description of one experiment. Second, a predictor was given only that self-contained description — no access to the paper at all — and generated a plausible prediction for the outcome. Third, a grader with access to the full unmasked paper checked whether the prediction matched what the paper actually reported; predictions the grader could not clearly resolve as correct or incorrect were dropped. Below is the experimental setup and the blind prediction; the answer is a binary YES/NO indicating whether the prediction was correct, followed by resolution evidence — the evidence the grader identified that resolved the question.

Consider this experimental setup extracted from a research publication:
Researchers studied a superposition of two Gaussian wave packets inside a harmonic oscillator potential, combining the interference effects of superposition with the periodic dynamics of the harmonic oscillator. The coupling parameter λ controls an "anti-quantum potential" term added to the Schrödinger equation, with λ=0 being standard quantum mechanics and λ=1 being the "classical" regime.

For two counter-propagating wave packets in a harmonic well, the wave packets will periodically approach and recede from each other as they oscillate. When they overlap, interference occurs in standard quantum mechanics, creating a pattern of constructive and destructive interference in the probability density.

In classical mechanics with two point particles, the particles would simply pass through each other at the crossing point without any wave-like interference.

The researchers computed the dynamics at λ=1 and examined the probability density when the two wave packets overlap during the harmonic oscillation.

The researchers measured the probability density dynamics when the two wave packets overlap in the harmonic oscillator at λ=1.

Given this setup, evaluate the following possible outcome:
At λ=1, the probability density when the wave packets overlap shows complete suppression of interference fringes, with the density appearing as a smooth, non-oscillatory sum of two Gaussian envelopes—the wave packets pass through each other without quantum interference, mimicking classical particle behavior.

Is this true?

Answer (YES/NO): NO